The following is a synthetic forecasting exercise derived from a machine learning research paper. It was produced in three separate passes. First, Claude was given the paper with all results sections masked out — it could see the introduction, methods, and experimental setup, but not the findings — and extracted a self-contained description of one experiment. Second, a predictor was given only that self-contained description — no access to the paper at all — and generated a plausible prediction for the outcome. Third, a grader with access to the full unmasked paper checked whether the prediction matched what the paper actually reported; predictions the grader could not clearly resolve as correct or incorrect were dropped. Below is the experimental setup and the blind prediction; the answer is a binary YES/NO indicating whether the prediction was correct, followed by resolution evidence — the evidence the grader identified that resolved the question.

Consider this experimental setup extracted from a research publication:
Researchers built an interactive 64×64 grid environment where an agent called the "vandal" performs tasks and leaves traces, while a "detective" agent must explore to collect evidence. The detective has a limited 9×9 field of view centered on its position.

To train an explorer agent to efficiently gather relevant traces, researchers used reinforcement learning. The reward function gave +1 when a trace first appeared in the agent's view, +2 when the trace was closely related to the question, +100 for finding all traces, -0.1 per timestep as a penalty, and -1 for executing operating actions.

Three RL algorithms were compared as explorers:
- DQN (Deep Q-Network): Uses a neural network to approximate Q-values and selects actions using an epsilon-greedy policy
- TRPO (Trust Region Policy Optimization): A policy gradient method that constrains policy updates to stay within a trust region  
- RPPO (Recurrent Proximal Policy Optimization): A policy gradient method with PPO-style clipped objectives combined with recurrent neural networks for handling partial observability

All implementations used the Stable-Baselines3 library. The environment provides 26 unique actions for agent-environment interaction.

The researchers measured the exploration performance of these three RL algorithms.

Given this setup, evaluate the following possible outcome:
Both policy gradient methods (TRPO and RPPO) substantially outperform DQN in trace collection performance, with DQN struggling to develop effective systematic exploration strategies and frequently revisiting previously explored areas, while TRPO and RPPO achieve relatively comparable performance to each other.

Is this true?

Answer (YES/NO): YES